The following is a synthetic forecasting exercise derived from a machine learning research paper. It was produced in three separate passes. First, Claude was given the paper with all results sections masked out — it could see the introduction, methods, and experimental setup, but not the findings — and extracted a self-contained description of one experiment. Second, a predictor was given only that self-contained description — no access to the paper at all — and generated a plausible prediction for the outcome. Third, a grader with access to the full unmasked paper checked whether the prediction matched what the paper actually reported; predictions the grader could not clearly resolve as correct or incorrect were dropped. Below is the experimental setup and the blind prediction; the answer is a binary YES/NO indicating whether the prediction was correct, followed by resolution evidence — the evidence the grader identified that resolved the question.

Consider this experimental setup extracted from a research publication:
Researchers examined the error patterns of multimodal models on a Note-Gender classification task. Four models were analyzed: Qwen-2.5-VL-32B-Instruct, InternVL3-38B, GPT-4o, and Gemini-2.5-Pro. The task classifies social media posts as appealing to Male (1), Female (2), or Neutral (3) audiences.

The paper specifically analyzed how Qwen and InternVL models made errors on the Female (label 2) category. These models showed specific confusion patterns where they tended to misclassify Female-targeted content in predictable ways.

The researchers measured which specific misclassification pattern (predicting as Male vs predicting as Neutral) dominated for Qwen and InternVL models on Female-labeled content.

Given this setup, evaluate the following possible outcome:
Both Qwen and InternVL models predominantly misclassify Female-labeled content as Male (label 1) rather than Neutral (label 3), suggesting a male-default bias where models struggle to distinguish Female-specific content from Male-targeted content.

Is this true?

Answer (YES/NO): NO